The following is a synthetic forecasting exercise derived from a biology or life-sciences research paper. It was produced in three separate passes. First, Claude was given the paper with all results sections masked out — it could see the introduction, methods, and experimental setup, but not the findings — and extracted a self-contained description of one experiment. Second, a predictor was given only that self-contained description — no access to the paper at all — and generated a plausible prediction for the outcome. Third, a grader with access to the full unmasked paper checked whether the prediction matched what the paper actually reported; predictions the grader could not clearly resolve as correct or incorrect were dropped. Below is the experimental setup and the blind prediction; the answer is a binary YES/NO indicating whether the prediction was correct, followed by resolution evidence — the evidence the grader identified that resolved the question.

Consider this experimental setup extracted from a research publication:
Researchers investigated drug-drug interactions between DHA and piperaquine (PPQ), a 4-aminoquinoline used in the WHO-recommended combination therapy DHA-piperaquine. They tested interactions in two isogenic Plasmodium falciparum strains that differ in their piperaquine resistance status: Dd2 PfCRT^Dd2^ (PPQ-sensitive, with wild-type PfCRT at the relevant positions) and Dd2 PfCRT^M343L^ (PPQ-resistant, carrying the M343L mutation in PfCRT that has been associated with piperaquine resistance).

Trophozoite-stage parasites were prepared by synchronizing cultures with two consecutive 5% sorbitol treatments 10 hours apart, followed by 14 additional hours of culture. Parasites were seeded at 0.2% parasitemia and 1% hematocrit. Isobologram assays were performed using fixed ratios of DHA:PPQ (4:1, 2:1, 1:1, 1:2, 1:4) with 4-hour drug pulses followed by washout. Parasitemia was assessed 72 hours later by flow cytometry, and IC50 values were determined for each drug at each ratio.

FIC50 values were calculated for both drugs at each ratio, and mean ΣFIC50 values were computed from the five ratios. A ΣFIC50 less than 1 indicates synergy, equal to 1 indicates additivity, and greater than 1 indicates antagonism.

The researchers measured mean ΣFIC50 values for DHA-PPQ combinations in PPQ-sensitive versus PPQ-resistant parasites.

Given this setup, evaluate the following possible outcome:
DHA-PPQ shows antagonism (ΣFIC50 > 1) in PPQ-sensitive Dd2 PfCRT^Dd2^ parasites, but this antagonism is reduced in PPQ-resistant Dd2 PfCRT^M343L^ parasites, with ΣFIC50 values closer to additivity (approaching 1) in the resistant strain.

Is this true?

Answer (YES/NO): NO